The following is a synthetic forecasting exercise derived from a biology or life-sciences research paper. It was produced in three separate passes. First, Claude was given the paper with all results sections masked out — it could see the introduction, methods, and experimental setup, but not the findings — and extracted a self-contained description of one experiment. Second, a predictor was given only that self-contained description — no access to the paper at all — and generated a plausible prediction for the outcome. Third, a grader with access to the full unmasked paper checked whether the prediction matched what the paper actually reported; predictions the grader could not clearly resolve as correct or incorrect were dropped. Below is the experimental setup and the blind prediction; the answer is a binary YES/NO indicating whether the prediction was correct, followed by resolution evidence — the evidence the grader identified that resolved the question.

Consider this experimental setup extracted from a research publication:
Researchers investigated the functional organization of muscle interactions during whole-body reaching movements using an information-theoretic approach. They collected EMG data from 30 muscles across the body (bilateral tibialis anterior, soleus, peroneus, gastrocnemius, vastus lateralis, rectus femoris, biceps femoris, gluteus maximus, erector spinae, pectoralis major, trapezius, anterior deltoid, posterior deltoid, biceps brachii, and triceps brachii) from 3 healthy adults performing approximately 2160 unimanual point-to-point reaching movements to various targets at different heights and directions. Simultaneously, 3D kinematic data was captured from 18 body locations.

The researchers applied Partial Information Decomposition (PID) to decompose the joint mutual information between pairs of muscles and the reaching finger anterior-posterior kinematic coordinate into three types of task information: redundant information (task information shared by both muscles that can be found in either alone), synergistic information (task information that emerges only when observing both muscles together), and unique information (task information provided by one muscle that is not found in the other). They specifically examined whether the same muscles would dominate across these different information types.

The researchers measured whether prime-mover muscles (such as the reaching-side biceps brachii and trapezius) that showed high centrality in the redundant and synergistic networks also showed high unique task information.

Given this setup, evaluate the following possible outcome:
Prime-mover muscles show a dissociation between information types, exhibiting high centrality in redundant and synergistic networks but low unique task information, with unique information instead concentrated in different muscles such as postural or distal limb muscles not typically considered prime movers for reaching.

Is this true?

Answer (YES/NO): NO